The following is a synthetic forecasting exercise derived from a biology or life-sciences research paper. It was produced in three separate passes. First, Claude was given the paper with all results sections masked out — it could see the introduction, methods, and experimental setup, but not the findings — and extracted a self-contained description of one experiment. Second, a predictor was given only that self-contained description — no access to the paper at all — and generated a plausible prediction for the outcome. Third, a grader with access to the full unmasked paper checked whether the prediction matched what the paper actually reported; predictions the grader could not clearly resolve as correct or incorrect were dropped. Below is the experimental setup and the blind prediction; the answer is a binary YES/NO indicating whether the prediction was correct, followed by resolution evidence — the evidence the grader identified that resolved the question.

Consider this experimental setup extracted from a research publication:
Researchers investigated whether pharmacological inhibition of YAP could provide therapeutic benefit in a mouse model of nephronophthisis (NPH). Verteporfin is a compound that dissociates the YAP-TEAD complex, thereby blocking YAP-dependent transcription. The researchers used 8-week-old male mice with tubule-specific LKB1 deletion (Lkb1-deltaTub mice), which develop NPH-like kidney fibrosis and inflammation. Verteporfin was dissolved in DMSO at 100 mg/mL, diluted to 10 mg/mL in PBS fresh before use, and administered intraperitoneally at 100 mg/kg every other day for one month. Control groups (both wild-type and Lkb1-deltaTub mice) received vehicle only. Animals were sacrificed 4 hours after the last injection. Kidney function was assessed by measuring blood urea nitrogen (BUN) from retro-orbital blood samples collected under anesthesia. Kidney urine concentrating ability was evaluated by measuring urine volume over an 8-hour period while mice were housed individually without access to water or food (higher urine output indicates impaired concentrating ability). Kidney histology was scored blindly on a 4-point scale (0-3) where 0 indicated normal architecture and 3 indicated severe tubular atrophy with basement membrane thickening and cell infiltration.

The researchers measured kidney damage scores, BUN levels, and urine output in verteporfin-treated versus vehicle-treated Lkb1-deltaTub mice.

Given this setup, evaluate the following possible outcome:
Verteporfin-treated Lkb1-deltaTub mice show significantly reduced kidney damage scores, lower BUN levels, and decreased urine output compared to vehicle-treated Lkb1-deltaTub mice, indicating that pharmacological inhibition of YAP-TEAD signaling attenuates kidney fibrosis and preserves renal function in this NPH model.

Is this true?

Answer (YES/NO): NO